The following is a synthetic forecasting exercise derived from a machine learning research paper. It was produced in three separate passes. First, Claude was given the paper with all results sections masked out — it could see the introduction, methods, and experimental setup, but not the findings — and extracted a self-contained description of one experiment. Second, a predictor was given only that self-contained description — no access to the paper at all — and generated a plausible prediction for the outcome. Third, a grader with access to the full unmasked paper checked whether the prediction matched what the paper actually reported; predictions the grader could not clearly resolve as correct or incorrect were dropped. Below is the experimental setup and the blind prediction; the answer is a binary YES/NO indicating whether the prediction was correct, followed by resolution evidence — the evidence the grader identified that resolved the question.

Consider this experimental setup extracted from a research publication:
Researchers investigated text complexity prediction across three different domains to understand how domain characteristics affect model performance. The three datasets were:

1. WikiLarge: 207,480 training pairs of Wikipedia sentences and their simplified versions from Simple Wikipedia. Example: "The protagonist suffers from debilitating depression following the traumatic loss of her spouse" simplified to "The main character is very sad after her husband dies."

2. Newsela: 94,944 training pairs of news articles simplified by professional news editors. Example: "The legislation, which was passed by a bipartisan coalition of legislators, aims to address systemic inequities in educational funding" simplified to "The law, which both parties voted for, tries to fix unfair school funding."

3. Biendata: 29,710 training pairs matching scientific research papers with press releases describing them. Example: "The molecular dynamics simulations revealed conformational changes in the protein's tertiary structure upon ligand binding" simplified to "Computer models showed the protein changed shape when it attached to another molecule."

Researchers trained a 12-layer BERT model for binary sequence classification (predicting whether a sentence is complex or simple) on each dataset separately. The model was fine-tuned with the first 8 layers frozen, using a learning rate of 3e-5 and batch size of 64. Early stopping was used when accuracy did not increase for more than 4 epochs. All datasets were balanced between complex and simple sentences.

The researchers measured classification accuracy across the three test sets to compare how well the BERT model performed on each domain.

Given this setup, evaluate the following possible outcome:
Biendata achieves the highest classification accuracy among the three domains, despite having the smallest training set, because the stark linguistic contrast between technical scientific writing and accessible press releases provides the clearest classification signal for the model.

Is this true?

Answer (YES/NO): YES